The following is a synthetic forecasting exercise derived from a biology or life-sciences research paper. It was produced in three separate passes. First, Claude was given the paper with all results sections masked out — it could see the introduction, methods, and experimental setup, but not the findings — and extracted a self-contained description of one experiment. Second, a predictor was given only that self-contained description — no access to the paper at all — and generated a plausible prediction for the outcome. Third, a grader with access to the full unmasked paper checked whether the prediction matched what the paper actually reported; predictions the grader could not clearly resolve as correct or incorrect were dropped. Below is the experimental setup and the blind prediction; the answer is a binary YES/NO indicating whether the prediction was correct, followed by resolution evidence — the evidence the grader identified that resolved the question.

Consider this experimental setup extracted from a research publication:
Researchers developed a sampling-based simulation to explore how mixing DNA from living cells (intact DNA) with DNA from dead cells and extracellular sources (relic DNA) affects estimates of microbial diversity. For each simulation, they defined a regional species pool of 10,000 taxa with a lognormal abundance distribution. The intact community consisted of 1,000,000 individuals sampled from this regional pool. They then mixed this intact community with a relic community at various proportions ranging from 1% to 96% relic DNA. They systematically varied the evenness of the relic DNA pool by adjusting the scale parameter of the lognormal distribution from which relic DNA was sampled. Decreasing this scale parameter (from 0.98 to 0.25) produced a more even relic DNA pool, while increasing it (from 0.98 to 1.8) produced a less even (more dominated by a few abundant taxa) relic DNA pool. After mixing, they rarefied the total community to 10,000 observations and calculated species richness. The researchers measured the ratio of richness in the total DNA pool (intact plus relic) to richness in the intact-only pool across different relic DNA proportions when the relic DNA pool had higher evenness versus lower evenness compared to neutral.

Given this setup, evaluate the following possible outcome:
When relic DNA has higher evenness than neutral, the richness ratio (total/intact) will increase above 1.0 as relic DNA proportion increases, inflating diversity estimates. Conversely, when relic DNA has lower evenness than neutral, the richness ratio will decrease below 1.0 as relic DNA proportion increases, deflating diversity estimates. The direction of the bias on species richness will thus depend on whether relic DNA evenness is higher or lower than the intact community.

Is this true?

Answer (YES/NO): YES